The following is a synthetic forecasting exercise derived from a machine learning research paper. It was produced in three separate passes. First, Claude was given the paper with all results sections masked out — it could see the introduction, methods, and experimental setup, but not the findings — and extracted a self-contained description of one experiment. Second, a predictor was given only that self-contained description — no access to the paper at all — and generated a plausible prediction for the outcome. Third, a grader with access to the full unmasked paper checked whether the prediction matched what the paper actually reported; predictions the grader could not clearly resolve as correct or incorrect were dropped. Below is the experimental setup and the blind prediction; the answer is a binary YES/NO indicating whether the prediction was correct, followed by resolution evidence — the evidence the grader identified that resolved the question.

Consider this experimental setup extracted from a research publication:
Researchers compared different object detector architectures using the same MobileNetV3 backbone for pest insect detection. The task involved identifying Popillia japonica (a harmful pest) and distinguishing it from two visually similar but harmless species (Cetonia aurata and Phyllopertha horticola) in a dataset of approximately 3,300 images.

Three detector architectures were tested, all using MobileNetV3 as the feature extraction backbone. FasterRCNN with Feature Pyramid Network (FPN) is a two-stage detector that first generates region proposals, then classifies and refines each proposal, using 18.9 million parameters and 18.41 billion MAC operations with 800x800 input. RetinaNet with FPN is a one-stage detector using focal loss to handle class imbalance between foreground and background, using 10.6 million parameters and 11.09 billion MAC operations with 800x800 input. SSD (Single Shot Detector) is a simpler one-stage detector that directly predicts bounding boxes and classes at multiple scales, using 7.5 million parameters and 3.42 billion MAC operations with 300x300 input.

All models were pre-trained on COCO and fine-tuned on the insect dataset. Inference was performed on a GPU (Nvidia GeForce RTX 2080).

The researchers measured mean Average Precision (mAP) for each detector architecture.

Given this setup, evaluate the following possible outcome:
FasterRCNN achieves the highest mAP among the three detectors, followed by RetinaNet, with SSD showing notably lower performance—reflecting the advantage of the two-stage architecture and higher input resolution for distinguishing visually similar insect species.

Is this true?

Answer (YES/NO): YES